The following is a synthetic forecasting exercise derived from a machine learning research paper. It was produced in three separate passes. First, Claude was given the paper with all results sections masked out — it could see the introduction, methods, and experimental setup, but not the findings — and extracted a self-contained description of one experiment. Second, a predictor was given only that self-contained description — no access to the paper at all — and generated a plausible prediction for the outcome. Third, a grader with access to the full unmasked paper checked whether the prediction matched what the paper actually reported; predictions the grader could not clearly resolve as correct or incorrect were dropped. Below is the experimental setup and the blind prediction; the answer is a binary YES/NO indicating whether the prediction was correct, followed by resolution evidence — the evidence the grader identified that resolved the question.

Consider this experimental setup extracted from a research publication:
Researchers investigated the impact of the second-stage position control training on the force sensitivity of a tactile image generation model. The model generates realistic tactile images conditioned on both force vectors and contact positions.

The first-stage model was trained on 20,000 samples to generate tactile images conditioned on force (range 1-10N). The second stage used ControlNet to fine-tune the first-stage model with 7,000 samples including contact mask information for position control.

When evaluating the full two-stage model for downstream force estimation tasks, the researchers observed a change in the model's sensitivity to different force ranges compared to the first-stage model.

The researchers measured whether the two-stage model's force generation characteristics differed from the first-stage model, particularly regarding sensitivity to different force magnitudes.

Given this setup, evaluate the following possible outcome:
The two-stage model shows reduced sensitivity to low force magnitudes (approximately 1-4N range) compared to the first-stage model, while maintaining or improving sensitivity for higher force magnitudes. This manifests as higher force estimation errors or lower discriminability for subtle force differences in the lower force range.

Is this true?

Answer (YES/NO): NO